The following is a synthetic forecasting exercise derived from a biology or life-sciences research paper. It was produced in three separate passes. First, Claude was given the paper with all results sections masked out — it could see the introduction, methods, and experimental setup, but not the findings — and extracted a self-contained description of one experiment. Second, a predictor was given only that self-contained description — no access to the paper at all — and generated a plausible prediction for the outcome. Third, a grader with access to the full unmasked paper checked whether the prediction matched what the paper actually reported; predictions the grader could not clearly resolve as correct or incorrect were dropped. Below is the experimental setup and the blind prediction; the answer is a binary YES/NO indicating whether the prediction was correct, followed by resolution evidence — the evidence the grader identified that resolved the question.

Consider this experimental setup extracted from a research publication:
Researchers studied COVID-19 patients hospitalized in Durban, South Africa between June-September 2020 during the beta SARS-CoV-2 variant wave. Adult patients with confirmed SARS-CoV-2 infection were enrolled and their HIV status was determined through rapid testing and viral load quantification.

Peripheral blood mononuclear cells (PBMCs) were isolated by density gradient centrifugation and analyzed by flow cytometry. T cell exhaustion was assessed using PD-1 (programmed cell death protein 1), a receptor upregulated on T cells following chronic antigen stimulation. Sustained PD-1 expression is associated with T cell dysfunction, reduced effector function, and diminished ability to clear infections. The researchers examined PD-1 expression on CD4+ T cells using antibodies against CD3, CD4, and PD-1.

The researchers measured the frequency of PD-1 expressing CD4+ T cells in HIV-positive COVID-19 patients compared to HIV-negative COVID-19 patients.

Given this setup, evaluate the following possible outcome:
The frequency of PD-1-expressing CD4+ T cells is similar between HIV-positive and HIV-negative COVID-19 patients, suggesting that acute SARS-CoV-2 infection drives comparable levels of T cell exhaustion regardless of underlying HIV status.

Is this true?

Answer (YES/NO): NO